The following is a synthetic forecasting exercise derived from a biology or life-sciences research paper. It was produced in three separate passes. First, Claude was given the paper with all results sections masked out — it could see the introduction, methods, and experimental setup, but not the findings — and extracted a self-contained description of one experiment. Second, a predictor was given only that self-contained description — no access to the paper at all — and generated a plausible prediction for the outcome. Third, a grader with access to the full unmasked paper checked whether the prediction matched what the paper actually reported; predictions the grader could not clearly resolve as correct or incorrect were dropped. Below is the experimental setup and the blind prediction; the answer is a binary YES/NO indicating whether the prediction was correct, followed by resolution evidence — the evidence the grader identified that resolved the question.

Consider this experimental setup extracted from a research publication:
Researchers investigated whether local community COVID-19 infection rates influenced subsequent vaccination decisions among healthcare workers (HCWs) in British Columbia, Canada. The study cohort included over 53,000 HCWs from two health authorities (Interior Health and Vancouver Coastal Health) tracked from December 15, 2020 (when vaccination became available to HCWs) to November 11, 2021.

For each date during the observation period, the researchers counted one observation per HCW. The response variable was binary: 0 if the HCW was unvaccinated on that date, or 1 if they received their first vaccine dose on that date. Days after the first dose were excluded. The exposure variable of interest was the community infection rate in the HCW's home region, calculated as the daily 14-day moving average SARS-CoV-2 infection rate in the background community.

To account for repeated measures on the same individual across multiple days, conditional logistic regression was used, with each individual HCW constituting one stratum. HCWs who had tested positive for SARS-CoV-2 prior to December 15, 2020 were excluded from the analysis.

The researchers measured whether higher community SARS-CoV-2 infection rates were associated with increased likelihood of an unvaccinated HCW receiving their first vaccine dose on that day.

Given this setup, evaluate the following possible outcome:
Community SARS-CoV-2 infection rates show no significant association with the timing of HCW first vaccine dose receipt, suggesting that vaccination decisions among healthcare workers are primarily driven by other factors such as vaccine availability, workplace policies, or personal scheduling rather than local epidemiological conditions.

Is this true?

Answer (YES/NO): NO